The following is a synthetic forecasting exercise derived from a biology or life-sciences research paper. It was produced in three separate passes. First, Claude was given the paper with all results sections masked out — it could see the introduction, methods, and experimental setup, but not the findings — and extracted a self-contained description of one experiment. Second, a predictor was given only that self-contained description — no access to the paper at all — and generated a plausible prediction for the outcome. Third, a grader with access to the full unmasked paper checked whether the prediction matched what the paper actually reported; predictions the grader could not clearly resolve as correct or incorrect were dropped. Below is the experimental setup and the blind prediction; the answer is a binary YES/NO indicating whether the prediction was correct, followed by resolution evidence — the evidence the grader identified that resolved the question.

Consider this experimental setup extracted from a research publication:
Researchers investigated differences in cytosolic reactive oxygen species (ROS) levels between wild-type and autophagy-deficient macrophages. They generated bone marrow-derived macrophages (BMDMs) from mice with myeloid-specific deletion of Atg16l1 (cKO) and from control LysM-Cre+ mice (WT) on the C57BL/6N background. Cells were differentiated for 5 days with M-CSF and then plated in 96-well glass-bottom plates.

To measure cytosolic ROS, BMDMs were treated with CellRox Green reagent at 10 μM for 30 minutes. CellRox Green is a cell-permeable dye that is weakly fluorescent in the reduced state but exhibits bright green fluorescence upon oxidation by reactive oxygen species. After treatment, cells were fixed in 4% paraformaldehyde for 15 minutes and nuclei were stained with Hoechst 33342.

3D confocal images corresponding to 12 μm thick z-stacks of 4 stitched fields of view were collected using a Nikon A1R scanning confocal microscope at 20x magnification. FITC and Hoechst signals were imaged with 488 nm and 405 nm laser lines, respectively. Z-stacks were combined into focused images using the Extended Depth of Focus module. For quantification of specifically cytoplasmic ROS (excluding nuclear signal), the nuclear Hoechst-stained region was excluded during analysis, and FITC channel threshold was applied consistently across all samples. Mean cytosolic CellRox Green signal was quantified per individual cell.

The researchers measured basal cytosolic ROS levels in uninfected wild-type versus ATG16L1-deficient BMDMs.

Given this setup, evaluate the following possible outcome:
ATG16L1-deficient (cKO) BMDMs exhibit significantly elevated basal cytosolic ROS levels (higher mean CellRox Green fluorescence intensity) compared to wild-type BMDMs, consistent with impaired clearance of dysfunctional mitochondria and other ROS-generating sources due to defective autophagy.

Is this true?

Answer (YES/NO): NO